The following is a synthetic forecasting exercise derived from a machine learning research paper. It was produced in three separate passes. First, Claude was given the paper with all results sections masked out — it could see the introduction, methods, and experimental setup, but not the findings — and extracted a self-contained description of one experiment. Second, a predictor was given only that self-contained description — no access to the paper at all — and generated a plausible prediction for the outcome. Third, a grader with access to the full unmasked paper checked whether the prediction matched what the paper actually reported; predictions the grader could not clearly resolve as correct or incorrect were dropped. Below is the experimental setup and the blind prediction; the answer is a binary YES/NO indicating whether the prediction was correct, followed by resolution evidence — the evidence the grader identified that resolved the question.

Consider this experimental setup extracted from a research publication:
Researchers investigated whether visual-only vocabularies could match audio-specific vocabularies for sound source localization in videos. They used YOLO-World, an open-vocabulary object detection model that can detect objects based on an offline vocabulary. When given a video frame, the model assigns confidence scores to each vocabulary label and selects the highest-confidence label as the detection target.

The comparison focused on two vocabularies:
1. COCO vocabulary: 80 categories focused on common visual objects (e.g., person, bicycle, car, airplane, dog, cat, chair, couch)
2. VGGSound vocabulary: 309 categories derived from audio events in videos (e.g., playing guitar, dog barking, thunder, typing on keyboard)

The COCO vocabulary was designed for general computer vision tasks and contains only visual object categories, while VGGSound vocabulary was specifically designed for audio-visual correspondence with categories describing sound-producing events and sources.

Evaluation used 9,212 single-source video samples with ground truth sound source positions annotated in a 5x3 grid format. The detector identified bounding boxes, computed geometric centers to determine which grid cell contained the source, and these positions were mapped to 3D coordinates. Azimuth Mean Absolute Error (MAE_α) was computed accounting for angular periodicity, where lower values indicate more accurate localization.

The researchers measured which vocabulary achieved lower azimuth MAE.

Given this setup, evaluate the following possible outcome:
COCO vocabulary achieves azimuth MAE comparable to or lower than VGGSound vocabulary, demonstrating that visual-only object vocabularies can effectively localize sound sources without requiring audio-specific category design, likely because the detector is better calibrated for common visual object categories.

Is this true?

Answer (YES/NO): YES